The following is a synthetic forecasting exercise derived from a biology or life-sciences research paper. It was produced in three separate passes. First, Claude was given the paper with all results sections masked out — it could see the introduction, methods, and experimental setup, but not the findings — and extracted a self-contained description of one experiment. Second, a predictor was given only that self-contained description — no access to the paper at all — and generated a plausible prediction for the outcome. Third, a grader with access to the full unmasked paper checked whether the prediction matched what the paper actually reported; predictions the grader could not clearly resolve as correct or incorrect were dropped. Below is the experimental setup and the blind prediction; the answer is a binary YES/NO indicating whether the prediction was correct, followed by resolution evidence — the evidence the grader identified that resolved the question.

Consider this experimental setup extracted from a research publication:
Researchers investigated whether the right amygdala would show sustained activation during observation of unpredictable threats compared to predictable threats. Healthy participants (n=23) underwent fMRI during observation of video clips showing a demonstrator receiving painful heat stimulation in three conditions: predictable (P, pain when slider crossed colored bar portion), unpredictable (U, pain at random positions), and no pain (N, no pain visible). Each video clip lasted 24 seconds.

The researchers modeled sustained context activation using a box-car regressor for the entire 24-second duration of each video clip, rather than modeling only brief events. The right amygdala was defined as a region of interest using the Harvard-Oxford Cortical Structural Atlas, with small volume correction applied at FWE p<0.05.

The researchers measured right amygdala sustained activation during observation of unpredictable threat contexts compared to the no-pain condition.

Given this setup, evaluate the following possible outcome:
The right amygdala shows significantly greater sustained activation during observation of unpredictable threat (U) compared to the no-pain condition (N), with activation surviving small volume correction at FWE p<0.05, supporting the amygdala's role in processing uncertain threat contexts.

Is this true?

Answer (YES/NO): NO